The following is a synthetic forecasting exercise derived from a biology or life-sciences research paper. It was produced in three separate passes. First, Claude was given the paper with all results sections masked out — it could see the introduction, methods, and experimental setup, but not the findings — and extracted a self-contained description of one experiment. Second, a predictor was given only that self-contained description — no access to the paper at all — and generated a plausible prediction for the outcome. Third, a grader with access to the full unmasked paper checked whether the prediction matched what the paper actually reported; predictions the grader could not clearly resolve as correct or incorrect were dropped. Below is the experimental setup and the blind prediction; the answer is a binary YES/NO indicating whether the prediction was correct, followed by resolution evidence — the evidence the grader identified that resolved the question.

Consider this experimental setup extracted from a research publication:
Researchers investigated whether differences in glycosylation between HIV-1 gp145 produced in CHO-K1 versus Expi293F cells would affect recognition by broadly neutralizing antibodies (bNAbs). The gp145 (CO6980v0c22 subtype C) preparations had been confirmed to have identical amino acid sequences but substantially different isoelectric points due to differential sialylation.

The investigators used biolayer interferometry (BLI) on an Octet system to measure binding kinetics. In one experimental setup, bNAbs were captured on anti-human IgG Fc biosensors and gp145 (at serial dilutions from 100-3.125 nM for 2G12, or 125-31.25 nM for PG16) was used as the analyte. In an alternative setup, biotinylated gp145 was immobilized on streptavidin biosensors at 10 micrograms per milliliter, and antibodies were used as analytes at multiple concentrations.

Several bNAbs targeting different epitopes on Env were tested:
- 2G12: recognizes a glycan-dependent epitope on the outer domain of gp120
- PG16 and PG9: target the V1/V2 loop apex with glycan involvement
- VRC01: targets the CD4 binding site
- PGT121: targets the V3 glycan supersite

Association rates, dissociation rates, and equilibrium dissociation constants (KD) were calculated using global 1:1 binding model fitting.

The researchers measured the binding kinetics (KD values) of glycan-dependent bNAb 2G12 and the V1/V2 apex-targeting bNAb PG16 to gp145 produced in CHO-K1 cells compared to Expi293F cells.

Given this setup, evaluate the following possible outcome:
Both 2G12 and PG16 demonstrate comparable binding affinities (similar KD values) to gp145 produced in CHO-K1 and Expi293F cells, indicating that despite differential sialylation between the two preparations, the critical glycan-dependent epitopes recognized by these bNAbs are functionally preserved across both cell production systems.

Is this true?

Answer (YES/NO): YES